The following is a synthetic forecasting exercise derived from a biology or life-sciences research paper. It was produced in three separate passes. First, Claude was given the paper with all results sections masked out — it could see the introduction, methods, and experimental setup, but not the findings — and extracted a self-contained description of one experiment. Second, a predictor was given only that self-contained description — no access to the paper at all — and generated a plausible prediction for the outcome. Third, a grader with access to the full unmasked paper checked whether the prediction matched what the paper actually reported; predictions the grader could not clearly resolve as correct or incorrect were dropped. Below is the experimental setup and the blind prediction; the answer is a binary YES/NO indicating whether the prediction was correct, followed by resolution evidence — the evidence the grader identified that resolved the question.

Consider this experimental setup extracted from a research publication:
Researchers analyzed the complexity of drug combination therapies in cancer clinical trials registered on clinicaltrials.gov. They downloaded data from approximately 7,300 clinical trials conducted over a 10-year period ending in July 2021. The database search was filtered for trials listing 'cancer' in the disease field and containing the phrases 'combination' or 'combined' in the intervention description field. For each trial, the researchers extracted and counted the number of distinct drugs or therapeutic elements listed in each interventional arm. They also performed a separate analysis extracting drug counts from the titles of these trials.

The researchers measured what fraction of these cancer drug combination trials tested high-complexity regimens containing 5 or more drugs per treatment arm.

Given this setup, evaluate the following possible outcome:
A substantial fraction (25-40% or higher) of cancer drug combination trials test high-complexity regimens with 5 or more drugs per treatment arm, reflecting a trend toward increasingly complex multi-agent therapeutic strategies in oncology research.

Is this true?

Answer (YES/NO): NO